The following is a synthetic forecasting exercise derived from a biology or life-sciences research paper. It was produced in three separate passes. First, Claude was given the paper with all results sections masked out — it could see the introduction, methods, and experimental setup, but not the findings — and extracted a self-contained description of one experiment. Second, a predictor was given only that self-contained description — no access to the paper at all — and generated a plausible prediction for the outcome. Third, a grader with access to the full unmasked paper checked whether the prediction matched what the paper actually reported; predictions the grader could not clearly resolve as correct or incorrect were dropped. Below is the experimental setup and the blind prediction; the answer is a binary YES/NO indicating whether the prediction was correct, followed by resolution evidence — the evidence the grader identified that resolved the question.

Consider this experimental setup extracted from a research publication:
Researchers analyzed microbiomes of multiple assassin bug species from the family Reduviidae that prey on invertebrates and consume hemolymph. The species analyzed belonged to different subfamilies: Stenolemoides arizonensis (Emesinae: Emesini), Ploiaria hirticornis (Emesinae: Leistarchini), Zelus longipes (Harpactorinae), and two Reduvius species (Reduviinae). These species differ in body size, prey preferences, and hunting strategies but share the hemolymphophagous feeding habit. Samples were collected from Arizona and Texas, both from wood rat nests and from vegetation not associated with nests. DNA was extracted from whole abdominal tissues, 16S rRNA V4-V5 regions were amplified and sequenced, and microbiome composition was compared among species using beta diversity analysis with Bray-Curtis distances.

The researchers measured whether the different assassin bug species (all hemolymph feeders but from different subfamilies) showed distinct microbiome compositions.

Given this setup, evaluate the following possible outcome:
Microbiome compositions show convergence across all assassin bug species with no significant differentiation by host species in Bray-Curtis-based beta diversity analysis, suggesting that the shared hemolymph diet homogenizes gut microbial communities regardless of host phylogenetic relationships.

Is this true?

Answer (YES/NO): NO